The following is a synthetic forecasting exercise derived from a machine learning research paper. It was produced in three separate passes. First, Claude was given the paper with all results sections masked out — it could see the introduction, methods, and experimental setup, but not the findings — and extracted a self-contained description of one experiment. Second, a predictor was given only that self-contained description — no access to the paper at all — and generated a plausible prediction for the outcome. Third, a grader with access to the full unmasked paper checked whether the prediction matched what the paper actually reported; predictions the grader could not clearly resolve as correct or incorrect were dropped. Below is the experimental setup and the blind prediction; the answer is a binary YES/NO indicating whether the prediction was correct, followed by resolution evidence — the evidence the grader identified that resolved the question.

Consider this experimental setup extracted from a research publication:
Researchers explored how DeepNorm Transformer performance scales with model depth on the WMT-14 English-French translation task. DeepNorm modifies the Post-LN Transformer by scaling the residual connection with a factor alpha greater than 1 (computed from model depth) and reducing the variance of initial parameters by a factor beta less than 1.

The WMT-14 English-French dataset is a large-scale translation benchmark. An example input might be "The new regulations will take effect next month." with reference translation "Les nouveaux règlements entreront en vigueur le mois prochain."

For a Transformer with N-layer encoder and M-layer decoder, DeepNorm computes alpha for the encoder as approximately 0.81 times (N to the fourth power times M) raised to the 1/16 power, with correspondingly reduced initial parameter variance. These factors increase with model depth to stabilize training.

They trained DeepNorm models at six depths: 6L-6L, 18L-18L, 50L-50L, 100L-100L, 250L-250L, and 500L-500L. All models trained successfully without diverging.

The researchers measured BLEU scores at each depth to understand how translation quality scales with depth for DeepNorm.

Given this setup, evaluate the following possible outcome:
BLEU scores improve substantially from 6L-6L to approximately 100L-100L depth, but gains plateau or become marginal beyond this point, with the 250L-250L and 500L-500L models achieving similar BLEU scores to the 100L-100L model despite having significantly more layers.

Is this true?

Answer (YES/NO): YES